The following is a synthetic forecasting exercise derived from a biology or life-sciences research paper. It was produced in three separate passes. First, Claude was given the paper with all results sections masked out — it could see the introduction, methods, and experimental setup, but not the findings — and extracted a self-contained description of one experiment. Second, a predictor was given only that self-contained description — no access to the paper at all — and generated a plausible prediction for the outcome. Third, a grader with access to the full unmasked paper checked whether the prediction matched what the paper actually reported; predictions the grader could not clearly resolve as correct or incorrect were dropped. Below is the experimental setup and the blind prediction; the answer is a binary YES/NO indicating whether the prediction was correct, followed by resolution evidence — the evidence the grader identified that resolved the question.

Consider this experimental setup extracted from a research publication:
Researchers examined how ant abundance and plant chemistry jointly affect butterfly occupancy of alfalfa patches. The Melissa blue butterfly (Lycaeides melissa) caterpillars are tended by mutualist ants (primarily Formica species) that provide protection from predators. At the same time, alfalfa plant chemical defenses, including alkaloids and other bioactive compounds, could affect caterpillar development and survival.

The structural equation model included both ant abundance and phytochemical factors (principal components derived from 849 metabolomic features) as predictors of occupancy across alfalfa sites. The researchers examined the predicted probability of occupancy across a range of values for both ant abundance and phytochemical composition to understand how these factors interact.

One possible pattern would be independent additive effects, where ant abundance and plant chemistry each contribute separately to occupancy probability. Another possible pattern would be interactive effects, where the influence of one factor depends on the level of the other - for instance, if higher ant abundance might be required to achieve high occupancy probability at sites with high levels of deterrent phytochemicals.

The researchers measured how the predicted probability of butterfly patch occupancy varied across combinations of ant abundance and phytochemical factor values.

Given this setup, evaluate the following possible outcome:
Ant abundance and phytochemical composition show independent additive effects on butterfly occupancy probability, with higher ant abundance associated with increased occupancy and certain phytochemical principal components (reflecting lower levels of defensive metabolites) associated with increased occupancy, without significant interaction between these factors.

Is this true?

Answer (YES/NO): NO